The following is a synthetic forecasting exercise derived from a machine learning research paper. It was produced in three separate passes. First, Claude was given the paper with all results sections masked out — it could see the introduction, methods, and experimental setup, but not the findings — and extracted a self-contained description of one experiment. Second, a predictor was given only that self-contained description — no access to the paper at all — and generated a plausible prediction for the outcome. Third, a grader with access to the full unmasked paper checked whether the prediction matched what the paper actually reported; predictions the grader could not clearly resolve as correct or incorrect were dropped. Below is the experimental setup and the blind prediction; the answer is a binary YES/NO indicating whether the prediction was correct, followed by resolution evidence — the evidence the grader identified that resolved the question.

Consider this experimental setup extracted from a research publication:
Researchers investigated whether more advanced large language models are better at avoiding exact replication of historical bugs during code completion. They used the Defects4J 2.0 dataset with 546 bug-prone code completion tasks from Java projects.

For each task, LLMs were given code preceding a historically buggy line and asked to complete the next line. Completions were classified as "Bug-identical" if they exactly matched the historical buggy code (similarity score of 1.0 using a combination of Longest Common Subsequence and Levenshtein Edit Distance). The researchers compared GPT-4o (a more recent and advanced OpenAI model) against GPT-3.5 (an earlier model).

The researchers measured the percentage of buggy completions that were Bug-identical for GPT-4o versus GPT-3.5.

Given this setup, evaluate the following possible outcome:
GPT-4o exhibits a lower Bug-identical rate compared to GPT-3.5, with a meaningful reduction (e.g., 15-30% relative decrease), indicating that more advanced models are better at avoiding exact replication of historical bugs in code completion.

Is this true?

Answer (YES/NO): NO